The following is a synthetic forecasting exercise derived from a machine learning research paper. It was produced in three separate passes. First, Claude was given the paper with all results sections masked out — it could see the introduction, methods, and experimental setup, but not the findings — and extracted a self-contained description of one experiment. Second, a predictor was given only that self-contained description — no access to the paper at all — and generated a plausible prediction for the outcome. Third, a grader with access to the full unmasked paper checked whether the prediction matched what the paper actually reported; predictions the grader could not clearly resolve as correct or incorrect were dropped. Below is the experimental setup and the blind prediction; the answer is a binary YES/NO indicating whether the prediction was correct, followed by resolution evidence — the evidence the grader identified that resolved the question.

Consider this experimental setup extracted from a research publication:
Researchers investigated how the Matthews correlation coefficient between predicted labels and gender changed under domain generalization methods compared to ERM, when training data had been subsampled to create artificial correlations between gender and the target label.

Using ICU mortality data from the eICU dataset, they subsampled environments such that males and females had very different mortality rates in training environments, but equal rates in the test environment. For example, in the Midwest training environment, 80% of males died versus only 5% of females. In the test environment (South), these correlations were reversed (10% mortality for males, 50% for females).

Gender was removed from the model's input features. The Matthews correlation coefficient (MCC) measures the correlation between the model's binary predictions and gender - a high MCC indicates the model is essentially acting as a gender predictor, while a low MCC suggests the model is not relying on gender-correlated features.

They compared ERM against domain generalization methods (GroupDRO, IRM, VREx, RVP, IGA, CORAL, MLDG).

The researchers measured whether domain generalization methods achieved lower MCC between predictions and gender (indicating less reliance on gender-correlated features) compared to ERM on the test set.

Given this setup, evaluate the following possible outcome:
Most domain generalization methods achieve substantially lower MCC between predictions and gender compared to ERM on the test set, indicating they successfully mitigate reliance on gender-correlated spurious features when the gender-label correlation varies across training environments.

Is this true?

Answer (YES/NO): NO